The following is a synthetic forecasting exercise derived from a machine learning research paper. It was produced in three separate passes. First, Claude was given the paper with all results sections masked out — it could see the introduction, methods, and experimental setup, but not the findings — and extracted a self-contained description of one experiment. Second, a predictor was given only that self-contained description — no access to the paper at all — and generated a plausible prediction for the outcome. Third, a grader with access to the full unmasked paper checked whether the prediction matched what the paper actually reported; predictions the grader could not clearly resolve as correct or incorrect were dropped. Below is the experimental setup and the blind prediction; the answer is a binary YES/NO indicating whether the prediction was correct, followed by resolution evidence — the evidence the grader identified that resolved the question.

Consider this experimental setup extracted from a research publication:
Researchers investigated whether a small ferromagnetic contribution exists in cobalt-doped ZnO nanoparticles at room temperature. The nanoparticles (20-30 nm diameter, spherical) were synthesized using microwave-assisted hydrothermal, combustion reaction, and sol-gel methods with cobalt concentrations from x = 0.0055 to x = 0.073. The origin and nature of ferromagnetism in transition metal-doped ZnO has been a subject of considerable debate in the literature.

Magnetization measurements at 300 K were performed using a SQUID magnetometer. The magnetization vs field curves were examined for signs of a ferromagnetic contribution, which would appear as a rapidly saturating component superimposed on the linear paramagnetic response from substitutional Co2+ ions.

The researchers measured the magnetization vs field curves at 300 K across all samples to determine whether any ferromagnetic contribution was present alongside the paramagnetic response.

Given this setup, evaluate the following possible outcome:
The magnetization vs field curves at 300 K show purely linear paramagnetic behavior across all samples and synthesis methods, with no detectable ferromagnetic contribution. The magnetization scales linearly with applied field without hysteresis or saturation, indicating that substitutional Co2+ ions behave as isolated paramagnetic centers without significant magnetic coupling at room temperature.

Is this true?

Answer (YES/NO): NO